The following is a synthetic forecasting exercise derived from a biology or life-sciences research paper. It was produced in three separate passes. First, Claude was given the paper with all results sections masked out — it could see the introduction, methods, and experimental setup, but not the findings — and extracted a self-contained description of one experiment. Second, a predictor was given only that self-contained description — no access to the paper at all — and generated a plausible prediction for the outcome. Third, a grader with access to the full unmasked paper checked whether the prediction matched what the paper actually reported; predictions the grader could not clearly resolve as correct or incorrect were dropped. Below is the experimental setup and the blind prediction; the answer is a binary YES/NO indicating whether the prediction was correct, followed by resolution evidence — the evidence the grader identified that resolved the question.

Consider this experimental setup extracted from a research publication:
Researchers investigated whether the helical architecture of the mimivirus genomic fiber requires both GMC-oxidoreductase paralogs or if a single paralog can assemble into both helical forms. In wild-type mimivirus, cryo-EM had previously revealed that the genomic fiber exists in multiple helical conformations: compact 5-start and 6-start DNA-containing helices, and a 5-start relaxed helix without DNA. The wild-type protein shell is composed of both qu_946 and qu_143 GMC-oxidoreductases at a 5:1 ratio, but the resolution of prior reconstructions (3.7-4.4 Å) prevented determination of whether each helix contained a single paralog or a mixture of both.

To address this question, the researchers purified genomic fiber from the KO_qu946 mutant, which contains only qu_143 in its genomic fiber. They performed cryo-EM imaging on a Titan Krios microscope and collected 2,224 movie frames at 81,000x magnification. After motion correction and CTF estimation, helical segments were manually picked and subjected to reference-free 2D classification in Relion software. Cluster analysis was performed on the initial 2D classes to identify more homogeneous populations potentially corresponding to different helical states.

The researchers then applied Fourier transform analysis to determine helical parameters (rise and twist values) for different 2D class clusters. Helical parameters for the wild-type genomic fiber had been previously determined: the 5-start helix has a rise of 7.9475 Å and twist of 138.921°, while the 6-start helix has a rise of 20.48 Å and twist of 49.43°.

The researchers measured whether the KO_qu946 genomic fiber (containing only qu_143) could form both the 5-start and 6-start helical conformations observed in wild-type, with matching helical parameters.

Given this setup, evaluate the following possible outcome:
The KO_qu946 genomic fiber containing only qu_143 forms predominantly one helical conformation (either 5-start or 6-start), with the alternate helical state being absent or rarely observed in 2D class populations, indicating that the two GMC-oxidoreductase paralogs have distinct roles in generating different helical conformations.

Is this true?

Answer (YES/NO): NO